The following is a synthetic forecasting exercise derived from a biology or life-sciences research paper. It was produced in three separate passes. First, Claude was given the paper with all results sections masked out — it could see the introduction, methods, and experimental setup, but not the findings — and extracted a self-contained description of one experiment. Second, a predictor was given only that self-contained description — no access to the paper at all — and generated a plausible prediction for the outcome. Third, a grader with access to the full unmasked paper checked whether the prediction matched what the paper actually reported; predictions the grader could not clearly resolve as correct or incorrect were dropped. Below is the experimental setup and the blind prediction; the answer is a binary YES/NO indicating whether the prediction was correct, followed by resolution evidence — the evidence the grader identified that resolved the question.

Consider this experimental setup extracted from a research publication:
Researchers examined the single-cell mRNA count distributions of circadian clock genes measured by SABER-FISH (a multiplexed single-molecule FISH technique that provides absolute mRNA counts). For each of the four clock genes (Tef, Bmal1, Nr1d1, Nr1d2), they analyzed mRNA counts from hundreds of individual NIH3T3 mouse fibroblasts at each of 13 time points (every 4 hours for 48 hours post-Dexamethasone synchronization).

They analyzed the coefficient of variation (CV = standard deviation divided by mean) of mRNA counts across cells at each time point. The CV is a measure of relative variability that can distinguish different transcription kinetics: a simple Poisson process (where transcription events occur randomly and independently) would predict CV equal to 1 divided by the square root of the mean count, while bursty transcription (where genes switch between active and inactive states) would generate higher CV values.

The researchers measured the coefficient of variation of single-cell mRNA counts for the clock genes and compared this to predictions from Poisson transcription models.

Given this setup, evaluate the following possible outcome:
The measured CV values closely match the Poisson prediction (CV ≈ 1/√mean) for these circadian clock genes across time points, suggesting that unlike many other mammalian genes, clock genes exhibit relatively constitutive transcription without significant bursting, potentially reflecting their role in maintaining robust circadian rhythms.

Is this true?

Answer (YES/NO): NO